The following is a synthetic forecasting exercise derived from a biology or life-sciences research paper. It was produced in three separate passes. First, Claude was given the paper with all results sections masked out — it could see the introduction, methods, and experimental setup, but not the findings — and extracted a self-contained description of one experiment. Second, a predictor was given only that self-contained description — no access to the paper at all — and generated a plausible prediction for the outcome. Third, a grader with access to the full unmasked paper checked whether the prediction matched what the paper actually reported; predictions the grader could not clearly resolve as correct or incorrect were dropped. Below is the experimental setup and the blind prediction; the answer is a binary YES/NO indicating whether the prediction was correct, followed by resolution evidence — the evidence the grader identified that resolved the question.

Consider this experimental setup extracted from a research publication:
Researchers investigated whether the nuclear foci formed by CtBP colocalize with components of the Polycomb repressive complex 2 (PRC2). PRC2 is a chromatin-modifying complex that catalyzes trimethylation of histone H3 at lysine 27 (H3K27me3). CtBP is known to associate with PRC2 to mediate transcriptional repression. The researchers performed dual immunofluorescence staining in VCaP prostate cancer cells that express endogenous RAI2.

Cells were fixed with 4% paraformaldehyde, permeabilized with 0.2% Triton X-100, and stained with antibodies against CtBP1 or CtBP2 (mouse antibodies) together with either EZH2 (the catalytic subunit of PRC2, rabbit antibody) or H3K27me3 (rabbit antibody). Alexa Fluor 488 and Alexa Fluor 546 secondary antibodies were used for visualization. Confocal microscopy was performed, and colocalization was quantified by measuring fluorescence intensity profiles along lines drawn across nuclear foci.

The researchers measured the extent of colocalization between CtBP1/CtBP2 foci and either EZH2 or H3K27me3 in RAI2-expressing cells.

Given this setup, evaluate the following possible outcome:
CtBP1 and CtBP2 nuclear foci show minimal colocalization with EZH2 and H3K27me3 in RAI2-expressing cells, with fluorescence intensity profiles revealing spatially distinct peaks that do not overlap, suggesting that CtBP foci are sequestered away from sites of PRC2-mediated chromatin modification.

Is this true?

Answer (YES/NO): NO